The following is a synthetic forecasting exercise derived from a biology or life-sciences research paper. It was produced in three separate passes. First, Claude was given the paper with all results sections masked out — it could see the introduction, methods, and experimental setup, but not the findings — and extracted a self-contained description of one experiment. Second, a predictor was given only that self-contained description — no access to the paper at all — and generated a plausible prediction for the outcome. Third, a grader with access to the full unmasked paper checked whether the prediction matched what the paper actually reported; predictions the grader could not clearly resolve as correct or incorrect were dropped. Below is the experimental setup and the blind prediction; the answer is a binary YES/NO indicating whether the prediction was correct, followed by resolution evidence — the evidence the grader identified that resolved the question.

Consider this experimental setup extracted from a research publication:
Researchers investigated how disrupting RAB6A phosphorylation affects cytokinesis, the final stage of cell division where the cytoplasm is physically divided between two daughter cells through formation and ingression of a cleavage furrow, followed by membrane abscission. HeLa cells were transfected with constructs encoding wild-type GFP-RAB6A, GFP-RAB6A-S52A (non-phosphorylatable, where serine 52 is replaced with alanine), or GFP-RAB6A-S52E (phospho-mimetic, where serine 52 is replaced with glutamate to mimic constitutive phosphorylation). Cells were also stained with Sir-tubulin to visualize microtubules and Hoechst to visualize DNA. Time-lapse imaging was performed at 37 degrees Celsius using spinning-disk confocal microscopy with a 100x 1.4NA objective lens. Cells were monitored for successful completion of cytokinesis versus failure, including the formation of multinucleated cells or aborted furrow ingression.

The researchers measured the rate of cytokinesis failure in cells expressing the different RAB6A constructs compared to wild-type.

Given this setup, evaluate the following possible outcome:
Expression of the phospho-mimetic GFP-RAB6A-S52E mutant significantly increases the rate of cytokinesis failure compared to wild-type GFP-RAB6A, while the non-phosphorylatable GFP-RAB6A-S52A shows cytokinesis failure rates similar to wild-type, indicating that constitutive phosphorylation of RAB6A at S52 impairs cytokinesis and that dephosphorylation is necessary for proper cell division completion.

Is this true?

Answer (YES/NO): NO